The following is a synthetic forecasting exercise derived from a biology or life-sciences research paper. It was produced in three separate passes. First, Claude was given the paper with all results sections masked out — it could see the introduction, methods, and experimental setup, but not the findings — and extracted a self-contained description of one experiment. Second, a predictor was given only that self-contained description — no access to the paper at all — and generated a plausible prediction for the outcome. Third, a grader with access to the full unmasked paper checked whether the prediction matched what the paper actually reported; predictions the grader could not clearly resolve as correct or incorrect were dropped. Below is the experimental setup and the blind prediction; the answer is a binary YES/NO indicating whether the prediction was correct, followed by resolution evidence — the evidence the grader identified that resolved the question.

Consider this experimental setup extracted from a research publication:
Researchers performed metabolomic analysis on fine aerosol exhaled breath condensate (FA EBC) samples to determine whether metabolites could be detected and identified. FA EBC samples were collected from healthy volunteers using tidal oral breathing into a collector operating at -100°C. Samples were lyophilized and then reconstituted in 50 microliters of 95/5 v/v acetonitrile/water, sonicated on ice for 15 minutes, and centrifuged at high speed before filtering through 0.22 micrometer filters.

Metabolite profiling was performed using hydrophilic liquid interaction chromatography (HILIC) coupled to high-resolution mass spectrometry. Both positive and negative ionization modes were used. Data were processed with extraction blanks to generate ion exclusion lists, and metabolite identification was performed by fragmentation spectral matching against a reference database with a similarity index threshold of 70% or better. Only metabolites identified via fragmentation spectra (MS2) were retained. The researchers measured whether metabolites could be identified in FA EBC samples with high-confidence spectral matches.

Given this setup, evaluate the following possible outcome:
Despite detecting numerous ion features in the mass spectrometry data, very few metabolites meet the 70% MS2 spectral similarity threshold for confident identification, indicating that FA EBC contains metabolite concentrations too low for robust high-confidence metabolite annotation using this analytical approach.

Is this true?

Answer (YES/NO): NO